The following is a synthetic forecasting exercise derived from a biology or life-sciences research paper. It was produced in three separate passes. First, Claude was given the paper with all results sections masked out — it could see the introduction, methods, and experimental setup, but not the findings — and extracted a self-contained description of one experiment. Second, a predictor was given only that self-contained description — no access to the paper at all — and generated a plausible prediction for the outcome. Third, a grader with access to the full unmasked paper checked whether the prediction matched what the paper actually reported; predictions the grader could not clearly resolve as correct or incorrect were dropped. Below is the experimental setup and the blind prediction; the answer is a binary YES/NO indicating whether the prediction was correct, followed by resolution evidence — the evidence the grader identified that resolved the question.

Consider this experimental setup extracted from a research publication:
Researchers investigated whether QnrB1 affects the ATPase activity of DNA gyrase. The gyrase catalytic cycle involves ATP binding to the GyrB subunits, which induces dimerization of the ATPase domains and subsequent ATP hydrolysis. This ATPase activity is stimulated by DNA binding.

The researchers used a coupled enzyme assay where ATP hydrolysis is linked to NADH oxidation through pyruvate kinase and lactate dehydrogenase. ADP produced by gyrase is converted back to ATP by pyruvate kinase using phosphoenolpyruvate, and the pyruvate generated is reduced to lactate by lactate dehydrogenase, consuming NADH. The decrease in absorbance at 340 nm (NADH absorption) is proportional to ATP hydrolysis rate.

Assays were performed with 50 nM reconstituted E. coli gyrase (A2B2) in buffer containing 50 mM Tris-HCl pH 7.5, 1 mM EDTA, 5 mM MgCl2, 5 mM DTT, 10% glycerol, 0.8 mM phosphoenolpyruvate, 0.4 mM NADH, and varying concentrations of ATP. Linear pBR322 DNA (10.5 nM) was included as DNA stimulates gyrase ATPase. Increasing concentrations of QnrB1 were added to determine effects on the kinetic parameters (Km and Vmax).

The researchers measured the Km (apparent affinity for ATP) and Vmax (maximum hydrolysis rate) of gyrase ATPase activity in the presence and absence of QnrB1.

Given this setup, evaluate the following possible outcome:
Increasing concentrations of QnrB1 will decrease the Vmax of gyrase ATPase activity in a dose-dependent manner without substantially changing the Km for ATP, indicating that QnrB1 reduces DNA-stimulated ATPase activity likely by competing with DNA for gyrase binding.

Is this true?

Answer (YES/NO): NO